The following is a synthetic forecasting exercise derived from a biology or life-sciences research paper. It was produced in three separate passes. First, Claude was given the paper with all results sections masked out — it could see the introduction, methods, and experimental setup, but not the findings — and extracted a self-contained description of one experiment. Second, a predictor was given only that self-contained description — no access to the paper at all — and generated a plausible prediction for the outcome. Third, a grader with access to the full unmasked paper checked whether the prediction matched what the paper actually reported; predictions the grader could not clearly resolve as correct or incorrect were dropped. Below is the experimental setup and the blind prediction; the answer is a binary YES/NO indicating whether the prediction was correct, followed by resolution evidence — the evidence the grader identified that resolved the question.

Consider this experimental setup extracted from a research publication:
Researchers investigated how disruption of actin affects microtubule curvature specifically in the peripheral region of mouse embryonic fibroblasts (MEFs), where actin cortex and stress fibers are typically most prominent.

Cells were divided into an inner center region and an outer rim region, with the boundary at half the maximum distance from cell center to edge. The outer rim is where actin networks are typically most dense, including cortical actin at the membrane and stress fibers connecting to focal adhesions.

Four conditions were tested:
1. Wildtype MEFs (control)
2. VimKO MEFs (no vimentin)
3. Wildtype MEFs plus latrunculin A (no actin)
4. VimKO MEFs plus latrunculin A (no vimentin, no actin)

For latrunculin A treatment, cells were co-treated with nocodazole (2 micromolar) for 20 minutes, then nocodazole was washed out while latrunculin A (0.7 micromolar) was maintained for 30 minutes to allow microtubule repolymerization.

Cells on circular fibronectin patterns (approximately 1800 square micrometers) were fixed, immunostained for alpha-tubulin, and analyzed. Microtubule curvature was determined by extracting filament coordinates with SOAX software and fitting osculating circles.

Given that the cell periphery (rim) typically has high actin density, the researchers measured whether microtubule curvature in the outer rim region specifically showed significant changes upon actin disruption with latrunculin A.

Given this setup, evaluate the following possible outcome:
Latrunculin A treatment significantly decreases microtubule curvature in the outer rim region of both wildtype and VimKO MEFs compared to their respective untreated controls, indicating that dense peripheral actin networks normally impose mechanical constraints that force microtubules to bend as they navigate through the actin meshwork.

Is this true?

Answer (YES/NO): NO